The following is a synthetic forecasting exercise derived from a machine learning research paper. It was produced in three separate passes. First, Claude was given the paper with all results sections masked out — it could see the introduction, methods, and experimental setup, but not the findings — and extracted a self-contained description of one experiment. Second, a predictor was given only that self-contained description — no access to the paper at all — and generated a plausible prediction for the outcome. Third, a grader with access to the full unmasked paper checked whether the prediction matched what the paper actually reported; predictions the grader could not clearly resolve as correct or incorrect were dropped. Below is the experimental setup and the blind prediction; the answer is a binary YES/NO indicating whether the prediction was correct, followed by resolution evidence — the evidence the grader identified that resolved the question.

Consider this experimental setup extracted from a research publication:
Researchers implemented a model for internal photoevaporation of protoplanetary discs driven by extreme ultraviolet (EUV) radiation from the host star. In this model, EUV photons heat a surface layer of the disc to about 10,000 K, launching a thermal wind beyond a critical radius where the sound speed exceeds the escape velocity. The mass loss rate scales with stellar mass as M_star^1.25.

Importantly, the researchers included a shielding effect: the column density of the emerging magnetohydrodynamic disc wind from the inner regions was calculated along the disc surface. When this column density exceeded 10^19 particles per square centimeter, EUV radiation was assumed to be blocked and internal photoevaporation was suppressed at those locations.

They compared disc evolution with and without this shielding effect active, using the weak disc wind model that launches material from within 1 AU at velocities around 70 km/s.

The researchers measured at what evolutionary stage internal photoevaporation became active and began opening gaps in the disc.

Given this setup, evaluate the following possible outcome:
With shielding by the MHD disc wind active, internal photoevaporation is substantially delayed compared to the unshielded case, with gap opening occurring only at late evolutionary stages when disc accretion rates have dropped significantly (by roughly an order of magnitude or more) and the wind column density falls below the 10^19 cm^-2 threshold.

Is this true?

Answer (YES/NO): NO